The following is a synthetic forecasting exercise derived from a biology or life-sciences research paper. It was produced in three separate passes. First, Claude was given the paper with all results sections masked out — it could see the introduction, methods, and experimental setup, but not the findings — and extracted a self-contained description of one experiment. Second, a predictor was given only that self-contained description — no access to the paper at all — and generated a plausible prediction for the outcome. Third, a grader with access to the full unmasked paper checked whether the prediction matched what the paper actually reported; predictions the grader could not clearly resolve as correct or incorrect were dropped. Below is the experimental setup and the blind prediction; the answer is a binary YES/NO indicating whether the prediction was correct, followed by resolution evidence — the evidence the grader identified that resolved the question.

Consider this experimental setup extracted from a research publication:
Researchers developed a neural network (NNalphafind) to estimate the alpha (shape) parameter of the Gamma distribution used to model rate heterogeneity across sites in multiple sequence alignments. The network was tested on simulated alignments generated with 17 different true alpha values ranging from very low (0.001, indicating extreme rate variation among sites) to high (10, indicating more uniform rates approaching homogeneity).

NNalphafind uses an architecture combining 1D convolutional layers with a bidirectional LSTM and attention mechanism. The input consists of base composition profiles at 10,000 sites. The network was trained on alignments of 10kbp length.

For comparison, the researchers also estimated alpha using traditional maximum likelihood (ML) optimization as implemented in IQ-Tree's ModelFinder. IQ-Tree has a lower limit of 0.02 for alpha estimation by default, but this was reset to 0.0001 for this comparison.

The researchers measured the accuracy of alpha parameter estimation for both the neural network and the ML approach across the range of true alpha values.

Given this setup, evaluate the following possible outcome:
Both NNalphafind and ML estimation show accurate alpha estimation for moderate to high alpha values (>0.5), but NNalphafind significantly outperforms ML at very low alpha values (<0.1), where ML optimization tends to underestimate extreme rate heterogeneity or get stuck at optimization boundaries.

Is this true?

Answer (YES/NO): YES